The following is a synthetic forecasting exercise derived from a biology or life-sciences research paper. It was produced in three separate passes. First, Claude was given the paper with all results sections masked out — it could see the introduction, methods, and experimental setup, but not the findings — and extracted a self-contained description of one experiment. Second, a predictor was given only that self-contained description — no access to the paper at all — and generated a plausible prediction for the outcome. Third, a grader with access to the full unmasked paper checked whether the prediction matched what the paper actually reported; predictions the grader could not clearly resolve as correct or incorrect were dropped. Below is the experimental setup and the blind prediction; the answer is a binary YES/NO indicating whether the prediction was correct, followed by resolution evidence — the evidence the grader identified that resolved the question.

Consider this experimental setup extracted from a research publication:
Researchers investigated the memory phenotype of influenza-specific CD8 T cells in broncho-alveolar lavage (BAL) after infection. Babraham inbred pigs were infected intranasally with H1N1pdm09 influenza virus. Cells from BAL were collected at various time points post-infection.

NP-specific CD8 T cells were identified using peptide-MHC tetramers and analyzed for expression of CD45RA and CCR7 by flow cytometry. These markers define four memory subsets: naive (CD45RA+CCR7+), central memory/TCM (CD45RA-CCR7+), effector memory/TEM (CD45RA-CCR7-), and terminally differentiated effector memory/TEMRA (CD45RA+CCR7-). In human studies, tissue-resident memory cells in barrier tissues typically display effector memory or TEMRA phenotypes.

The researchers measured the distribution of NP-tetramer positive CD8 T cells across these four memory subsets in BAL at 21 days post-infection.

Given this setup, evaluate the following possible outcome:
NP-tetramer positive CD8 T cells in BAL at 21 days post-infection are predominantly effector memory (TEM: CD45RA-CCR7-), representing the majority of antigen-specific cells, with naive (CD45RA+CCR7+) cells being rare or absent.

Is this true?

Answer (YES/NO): YES